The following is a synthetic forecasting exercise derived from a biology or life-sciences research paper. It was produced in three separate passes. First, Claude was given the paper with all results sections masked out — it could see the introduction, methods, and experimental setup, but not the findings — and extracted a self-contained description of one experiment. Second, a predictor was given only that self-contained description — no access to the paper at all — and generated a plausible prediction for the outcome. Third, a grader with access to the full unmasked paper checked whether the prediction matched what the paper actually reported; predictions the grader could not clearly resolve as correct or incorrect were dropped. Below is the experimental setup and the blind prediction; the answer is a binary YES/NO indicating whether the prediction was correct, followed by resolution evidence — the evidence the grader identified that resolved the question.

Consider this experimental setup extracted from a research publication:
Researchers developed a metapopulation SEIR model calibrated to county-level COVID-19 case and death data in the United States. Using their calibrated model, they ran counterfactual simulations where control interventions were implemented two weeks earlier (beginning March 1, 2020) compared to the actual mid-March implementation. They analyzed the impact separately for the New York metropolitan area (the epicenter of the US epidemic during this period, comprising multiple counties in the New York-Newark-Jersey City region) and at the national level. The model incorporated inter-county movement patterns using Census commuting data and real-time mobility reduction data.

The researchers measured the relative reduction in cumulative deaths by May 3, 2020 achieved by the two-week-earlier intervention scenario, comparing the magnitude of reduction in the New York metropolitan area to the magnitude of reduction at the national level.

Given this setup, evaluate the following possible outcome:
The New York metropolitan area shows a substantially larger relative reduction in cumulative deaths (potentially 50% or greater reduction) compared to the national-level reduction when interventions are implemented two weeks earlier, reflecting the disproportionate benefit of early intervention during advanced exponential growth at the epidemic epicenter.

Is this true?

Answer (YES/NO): YES